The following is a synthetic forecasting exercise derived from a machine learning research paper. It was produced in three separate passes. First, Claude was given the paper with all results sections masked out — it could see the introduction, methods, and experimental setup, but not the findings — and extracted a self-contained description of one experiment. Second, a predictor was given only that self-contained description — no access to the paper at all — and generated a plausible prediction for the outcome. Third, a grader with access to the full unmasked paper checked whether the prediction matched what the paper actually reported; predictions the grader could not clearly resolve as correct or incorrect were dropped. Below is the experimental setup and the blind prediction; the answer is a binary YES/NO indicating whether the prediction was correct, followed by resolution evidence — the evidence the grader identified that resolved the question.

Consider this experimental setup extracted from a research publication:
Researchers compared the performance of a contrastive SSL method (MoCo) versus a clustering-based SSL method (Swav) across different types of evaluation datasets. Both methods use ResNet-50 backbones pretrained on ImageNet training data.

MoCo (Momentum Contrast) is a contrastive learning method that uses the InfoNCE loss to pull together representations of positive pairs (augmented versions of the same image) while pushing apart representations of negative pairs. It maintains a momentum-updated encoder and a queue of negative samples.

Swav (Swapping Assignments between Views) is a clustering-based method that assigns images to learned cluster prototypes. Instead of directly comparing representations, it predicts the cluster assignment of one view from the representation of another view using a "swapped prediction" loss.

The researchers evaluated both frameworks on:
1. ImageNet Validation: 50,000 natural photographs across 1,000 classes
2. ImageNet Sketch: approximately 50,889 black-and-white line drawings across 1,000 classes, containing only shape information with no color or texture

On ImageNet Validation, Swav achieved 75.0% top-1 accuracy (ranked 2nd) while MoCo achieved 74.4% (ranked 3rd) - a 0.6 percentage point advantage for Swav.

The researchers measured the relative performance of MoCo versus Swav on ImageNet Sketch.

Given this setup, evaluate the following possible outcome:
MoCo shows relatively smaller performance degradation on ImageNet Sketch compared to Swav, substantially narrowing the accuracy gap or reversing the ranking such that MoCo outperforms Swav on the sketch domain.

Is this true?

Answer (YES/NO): YES